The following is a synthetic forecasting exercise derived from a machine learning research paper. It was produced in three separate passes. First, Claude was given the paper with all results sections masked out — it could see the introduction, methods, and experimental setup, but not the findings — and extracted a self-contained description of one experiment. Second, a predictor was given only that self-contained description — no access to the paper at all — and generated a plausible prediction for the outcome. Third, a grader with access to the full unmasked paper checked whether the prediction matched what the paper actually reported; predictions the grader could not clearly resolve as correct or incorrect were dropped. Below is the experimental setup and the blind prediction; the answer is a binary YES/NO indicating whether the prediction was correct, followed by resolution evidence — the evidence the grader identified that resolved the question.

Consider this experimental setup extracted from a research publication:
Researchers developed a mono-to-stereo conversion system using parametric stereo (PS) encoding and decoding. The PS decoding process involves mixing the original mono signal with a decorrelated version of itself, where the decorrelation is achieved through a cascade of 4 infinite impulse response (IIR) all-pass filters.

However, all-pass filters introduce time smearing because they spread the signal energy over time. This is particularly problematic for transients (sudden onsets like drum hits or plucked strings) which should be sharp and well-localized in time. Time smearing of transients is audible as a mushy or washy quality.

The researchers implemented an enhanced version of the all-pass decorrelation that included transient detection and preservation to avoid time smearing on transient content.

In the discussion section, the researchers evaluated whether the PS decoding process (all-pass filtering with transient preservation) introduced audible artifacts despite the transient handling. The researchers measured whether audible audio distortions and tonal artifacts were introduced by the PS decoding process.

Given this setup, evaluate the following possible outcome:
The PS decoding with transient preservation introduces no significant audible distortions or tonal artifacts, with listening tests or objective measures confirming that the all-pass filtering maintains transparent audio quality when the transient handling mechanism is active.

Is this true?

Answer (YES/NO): NO